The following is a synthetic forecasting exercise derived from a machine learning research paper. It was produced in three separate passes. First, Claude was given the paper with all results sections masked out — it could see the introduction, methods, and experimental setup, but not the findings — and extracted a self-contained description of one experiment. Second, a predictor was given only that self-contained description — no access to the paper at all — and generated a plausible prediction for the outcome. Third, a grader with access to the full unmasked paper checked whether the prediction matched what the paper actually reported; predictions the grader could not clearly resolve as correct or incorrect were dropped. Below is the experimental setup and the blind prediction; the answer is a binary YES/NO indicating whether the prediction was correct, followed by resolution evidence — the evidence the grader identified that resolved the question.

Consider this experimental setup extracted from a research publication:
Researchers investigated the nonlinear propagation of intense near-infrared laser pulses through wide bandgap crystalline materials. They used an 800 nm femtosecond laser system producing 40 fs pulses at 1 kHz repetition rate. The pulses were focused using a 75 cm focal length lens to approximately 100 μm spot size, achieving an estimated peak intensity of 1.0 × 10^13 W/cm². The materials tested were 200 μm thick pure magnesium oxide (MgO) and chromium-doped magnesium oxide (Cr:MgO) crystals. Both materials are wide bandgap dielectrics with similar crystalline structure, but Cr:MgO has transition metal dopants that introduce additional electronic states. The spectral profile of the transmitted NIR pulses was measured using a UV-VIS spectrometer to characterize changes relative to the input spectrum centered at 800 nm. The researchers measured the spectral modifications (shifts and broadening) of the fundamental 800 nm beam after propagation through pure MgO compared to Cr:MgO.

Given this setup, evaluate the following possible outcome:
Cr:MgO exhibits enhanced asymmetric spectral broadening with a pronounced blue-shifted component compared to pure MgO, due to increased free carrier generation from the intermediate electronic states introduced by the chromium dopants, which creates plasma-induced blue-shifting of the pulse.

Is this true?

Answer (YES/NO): NO